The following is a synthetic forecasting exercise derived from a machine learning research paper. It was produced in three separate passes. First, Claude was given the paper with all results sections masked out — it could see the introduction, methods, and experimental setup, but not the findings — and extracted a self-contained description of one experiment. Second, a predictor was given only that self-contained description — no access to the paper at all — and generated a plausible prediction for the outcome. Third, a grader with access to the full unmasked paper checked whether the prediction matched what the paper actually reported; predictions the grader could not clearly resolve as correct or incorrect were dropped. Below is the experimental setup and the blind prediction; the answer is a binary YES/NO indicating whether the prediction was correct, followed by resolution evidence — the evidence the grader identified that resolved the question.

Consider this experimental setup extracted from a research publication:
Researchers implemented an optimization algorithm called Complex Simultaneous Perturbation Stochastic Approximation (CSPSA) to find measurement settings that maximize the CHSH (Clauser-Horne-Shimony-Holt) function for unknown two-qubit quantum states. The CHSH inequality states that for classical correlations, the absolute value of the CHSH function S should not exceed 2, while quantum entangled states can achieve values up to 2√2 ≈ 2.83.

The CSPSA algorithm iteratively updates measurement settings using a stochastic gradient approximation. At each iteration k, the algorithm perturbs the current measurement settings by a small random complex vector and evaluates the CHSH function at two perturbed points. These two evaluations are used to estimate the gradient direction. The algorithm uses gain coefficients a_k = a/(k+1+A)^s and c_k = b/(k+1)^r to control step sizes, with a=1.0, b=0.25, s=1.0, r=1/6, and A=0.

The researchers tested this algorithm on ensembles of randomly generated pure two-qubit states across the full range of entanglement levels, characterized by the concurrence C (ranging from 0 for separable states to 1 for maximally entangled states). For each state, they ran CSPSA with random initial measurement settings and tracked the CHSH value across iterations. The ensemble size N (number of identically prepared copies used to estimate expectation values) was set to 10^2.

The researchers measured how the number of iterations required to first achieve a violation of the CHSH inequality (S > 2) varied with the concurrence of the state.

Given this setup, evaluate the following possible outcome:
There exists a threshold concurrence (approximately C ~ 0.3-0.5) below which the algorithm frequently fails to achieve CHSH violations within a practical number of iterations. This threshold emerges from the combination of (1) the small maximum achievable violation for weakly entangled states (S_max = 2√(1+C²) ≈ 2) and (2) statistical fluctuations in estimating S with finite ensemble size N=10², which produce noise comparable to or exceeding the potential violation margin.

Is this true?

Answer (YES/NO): NO